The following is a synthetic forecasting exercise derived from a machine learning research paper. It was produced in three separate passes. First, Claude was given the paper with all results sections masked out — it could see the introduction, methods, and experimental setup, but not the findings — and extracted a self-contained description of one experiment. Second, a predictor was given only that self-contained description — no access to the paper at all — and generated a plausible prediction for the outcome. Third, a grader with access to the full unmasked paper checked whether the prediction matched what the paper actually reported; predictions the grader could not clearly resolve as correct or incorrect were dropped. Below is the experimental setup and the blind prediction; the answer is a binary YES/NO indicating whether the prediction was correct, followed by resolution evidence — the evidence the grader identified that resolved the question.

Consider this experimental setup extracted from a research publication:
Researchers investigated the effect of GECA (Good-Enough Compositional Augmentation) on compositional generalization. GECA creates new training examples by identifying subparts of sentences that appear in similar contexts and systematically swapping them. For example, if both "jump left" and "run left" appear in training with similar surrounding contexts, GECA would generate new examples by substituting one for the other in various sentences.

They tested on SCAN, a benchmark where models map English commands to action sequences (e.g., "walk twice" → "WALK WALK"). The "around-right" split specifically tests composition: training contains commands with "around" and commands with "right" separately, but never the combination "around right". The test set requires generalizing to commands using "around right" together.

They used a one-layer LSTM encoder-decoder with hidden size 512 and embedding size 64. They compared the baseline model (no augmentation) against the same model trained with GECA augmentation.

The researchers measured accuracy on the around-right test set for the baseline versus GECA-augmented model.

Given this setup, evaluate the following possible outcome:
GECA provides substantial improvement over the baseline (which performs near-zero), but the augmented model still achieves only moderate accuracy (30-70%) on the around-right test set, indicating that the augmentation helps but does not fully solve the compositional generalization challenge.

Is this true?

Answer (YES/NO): NO